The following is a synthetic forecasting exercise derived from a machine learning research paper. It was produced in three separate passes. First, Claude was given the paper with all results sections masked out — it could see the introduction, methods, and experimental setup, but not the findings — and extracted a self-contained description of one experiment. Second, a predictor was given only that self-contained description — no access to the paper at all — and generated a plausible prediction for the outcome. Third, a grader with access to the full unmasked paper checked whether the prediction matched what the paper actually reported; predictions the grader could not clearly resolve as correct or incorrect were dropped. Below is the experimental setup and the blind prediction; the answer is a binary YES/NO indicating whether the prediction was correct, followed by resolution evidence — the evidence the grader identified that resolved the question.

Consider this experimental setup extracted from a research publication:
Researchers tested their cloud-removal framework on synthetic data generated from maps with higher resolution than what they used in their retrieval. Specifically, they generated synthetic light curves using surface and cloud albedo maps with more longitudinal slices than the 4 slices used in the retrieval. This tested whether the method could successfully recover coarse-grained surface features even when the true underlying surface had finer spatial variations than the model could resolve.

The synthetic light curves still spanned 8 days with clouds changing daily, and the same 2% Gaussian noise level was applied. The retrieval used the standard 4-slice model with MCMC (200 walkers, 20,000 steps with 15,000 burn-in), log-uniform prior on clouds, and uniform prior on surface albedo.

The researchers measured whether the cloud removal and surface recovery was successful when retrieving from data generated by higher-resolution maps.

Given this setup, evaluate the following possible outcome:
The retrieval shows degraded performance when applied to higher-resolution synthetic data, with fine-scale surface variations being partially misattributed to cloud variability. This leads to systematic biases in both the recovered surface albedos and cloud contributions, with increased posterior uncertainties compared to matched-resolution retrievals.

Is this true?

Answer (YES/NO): NO